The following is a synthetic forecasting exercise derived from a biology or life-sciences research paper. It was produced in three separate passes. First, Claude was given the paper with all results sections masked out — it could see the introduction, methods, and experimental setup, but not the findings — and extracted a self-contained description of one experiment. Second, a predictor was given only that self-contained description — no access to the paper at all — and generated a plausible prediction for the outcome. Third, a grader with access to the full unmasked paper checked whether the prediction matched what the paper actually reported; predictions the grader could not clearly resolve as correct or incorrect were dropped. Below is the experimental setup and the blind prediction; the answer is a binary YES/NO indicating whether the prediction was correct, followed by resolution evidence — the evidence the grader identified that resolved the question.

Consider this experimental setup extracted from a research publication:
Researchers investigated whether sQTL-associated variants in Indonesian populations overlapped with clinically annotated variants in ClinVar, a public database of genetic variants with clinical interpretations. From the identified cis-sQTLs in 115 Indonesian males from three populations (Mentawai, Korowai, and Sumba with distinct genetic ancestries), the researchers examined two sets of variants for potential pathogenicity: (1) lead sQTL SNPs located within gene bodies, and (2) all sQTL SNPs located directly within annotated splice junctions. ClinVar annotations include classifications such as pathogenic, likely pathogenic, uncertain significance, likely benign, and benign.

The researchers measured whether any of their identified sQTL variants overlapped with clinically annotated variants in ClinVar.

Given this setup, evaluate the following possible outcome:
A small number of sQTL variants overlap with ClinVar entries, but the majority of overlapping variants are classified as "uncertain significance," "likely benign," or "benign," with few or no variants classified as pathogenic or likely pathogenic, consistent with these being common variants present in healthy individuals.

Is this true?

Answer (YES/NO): YES